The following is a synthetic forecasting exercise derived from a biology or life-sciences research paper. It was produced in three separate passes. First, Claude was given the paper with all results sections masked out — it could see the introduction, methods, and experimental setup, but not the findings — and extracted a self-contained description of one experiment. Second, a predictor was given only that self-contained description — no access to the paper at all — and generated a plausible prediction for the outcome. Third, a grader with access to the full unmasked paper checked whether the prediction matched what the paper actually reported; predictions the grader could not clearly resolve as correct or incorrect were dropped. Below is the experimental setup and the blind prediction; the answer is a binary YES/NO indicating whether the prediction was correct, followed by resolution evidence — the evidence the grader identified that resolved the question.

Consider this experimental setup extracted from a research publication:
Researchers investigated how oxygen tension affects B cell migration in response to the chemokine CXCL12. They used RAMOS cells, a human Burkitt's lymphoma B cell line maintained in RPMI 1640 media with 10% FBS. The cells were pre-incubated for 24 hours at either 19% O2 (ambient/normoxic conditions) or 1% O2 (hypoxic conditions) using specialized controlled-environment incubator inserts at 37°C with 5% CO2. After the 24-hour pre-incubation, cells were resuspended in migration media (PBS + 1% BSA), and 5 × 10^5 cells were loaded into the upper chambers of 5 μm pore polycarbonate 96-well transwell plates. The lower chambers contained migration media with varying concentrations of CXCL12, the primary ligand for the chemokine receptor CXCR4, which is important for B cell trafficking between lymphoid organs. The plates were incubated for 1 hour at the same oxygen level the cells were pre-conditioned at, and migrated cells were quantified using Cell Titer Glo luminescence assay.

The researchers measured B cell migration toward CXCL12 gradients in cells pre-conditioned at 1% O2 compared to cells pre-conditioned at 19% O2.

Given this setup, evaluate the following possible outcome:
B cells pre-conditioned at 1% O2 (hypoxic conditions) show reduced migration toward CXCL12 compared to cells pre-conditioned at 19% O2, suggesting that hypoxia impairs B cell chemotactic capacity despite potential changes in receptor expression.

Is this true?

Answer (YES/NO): YES